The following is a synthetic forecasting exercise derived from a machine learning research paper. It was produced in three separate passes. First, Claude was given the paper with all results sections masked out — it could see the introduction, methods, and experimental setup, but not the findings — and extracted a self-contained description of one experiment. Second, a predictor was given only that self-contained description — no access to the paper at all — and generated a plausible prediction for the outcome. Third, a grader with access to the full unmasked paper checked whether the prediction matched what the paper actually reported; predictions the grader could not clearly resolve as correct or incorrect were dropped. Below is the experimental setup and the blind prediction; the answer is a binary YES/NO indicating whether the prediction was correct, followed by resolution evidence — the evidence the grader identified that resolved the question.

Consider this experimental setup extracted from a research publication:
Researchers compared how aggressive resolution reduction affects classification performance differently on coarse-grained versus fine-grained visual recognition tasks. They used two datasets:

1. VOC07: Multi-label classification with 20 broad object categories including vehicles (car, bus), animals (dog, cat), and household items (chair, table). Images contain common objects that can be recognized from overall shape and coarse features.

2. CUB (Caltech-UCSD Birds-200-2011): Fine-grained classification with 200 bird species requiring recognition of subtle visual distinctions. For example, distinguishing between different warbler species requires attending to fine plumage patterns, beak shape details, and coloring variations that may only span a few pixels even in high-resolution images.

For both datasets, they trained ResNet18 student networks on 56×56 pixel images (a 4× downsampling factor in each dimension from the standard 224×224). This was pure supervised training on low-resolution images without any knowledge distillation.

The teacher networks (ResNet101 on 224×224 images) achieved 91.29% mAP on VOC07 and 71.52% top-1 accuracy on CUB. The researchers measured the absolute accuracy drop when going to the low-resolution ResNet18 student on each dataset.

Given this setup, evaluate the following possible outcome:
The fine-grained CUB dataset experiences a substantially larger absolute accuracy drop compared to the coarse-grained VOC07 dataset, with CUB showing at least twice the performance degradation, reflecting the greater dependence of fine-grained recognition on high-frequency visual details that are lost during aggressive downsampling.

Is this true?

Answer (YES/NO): NO